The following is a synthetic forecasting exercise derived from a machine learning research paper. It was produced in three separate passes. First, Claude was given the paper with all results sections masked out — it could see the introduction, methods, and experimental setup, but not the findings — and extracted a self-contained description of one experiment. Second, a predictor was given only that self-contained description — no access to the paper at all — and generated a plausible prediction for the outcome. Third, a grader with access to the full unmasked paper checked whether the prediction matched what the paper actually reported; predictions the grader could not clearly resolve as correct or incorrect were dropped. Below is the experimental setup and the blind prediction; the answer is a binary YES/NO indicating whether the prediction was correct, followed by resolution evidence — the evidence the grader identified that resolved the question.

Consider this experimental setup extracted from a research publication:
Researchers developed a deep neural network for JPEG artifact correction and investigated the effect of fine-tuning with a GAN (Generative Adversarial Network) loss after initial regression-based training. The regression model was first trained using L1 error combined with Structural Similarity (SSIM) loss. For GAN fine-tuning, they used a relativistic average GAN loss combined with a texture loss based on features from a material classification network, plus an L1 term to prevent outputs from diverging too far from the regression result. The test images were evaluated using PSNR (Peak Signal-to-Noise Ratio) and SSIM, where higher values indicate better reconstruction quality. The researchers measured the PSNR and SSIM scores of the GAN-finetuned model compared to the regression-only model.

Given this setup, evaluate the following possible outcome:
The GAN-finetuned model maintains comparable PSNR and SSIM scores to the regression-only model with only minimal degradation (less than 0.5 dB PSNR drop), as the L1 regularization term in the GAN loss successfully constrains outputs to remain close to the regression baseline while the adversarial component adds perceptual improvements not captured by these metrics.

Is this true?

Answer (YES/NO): NO